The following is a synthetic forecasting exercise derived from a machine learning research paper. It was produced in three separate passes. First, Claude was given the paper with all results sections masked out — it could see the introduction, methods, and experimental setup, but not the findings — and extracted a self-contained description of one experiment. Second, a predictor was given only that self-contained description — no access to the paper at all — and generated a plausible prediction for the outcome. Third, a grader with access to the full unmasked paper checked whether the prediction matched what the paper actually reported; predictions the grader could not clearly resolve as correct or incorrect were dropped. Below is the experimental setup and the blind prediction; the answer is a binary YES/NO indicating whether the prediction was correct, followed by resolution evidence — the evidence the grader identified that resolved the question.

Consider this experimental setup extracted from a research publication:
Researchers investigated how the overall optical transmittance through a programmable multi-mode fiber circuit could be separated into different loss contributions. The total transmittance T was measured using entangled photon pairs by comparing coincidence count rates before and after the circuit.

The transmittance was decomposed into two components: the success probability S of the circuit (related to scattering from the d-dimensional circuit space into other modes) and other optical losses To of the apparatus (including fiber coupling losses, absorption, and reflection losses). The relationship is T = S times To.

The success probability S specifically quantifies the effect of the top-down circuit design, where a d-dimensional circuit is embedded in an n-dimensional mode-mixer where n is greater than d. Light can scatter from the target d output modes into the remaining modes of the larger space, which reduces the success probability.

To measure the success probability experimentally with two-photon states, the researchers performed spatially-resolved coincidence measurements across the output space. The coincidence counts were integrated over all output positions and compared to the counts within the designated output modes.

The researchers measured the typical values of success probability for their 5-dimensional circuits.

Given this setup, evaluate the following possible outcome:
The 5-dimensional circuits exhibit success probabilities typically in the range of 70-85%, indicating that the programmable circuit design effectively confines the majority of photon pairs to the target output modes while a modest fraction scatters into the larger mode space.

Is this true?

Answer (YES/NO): NO